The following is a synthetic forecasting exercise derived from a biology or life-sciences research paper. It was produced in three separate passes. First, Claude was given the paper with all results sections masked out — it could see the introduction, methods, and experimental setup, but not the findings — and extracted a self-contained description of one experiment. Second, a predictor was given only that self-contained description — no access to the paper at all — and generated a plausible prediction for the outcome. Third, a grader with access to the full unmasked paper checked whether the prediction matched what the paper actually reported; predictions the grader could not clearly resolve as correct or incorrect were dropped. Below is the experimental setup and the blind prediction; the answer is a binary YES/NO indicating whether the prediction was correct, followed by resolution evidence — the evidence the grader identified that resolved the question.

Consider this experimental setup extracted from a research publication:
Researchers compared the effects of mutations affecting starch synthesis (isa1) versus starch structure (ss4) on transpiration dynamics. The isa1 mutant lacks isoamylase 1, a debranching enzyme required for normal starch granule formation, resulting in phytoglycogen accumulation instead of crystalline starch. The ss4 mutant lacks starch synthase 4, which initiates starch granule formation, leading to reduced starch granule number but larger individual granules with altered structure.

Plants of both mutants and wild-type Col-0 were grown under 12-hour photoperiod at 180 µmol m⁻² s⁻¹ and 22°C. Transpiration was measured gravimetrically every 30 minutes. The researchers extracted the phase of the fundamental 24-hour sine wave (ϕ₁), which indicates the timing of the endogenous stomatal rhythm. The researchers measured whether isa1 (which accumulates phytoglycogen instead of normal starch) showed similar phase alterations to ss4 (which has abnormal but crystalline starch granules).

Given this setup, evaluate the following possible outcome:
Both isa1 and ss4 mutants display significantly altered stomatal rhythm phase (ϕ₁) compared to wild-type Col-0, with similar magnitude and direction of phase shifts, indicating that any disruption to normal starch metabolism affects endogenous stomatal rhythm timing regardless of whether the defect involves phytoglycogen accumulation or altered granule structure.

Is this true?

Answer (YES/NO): NO